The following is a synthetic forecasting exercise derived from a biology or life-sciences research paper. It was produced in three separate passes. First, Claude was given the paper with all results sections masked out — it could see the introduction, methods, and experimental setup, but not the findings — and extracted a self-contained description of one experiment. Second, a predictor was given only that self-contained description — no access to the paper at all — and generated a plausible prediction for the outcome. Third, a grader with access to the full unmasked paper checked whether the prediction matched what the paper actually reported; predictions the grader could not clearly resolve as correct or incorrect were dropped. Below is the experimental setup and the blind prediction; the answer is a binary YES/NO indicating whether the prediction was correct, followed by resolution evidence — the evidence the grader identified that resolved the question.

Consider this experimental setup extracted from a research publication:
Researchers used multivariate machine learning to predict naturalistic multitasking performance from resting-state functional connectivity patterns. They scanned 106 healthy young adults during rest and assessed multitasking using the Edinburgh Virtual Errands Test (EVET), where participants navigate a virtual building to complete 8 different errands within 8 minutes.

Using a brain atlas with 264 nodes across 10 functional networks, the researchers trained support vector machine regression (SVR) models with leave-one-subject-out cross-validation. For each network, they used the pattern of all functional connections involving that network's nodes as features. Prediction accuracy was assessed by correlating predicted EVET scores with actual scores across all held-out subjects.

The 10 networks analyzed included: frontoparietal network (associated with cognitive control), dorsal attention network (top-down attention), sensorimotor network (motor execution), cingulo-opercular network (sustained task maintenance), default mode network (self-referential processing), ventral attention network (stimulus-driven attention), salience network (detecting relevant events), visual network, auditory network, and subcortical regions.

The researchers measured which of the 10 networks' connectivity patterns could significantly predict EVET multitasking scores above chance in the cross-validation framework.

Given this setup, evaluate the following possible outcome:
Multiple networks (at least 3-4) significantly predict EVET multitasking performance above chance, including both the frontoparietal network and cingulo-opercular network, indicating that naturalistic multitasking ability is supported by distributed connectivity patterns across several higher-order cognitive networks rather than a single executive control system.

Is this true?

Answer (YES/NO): NO